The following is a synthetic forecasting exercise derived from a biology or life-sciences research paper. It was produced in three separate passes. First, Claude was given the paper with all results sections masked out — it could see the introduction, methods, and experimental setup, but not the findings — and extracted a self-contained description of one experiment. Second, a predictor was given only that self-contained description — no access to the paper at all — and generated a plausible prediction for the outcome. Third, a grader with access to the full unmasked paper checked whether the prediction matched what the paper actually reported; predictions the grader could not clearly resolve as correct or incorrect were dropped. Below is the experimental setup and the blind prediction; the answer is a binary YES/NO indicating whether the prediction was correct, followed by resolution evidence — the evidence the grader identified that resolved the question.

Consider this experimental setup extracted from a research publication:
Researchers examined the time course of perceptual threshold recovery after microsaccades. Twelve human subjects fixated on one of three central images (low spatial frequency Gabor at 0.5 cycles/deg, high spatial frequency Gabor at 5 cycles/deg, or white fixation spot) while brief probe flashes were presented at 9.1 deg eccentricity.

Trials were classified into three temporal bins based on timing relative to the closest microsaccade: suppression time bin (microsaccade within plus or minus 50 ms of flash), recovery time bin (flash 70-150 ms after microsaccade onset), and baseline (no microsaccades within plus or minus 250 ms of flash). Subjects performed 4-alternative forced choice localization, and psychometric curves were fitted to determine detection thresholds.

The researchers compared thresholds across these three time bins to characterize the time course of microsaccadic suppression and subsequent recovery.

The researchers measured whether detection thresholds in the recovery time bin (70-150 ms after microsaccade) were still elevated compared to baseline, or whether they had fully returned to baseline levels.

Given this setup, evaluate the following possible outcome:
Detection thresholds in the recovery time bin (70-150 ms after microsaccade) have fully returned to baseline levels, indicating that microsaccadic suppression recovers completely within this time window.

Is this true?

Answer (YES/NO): NO